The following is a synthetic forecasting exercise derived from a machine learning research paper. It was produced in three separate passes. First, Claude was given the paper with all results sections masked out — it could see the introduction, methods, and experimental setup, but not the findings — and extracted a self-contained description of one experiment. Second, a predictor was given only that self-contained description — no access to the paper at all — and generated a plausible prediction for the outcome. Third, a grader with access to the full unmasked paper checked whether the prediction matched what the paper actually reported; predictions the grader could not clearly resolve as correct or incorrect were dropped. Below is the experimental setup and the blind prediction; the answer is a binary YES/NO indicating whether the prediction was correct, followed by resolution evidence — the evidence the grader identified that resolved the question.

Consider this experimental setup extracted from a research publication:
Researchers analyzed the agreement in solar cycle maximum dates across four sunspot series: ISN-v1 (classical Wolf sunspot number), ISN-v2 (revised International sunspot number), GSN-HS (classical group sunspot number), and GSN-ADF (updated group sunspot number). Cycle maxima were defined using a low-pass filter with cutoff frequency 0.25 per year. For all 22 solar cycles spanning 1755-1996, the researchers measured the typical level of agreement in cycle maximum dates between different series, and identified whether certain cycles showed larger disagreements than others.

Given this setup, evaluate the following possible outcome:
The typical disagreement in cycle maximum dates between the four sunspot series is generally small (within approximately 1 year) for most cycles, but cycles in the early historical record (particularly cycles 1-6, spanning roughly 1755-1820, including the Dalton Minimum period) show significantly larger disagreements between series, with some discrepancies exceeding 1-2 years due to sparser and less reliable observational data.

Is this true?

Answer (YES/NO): NO